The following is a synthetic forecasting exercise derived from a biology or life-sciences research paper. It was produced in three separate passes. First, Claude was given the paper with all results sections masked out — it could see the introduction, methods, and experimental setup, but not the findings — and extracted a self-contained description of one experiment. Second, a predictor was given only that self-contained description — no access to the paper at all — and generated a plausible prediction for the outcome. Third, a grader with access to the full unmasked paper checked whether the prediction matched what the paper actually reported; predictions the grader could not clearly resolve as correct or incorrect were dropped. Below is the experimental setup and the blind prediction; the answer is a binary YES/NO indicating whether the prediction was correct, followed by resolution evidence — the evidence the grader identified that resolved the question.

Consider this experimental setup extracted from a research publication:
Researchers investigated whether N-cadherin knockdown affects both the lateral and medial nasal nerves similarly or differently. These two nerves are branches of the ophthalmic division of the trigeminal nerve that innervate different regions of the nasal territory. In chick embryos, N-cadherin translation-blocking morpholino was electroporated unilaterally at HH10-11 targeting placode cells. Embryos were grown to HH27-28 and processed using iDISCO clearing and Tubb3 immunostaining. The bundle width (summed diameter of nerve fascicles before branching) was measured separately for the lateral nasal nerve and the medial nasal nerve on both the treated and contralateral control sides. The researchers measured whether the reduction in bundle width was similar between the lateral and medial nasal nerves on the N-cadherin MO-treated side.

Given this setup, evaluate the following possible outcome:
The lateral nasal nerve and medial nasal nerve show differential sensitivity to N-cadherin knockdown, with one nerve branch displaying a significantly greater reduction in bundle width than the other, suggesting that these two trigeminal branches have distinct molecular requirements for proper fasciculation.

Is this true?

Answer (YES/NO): YES